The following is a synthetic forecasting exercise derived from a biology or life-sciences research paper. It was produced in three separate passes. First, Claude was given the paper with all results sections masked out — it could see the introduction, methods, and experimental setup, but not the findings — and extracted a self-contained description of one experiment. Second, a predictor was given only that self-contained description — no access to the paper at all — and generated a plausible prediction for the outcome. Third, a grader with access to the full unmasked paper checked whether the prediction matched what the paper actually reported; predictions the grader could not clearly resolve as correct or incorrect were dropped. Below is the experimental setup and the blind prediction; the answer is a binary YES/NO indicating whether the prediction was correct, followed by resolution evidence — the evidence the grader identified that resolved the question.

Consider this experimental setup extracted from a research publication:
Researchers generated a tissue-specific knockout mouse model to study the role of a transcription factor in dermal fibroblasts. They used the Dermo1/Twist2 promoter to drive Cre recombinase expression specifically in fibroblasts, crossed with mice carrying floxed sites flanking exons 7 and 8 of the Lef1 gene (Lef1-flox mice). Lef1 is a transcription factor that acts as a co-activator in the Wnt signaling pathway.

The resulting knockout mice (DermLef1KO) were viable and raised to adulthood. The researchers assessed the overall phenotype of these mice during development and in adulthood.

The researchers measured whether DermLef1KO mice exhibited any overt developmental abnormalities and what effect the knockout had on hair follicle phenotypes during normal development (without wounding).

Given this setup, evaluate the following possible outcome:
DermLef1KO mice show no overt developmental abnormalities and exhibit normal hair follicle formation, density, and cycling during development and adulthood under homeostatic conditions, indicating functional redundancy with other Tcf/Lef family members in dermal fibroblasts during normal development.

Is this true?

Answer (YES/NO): NO